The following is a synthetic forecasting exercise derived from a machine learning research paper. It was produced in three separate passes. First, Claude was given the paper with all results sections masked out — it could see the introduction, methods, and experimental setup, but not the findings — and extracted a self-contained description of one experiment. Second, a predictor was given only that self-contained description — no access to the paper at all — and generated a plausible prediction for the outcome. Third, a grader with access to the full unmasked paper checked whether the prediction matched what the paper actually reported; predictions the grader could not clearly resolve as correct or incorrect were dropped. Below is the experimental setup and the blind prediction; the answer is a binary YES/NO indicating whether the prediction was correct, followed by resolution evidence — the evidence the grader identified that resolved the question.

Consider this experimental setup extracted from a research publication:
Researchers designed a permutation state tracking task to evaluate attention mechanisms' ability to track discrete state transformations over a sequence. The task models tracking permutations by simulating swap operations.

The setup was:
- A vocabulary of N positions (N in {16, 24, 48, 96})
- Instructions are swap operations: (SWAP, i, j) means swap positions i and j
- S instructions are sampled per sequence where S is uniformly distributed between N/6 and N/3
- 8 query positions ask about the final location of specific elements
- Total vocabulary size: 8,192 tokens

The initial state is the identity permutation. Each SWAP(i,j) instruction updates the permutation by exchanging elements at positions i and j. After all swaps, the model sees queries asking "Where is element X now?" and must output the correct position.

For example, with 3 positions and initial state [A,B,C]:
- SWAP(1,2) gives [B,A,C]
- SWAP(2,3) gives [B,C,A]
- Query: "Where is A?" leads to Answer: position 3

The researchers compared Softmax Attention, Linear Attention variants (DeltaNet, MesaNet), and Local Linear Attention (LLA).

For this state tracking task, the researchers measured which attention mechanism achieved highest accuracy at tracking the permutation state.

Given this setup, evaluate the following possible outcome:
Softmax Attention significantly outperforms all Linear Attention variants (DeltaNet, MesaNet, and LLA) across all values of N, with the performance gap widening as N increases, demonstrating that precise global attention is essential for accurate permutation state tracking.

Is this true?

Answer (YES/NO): NO